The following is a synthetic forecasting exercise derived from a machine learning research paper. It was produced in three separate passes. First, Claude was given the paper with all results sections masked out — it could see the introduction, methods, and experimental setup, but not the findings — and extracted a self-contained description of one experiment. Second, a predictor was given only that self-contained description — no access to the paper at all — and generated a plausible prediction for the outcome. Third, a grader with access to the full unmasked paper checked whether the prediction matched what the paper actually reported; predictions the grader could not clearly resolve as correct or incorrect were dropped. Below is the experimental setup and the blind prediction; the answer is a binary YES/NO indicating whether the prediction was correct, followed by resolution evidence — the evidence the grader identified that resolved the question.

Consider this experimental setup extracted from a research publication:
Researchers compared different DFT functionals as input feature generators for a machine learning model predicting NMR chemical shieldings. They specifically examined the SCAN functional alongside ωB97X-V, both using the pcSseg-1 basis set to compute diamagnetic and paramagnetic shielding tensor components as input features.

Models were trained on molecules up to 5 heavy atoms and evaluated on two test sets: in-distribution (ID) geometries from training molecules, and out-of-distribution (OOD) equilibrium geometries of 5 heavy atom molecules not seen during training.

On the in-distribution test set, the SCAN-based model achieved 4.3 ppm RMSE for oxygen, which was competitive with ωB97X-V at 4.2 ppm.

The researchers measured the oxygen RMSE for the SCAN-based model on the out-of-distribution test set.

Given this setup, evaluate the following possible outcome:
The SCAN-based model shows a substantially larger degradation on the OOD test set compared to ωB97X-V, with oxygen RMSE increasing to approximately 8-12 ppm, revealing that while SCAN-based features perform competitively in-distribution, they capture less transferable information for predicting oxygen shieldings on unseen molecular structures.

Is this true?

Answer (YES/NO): NO